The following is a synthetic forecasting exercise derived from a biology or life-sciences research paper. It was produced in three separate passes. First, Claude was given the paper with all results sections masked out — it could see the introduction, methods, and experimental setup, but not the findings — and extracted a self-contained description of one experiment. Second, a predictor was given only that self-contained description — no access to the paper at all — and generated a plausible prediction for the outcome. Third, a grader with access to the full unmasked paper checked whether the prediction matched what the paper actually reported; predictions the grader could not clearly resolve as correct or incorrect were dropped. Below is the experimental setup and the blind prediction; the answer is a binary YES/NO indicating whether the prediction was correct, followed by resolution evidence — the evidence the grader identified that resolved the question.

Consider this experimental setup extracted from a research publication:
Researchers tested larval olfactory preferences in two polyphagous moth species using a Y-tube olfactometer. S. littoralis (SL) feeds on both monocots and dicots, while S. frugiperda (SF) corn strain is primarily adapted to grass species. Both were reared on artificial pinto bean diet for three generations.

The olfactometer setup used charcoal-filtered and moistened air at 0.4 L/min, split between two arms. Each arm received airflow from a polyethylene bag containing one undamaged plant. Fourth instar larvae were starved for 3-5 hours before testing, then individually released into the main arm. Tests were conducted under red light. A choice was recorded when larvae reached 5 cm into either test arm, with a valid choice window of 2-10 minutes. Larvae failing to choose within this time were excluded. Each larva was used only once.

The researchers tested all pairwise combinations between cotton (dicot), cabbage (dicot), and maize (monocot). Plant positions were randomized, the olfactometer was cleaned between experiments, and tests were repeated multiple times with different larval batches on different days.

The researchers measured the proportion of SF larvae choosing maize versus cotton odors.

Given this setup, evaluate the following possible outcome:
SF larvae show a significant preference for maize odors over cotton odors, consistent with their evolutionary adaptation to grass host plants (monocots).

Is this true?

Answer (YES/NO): YES